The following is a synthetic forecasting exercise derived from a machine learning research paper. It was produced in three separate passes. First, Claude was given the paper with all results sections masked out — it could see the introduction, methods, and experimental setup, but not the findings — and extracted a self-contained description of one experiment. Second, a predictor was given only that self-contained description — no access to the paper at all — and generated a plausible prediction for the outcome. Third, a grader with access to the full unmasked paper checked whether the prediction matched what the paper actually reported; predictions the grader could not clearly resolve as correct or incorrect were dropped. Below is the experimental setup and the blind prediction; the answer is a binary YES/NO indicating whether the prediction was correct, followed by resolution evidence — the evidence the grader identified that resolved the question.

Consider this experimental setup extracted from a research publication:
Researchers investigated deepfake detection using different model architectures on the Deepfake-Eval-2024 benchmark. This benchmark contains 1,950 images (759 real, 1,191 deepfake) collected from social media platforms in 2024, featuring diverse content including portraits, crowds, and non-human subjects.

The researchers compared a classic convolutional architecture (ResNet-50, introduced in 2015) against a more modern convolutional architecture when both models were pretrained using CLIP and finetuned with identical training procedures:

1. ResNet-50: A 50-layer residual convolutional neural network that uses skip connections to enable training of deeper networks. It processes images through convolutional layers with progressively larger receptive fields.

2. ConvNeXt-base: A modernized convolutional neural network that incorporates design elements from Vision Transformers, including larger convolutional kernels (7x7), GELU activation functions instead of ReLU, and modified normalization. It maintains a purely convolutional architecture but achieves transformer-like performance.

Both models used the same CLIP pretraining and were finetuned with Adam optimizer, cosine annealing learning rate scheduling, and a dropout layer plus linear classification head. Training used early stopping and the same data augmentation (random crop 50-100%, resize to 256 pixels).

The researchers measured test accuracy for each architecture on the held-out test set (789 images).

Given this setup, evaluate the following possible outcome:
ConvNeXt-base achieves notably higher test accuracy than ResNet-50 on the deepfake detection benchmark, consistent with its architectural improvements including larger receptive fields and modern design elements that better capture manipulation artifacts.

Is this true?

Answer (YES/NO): NO